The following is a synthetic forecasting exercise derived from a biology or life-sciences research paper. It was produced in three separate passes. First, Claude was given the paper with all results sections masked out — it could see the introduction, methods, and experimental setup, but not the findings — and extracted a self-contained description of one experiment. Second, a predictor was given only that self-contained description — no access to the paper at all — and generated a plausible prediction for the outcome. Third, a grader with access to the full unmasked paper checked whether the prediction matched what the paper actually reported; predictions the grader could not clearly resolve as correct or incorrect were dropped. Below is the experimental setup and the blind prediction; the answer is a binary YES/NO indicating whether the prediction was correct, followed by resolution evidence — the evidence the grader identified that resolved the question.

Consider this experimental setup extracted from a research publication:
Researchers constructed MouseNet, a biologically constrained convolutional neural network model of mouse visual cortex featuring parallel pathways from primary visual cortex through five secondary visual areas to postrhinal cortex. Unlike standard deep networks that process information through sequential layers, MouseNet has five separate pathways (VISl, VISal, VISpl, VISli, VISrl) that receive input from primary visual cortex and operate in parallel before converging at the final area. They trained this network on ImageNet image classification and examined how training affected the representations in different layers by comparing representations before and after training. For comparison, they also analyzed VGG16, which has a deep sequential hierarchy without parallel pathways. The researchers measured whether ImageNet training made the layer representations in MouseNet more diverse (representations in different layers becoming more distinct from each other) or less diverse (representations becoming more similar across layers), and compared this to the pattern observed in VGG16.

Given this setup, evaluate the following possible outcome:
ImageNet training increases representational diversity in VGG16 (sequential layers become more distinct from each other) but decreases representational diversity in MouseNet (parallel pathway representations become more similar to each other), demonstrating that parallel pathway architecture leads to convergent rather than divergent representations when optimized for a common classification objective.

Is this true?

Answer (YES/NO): NO